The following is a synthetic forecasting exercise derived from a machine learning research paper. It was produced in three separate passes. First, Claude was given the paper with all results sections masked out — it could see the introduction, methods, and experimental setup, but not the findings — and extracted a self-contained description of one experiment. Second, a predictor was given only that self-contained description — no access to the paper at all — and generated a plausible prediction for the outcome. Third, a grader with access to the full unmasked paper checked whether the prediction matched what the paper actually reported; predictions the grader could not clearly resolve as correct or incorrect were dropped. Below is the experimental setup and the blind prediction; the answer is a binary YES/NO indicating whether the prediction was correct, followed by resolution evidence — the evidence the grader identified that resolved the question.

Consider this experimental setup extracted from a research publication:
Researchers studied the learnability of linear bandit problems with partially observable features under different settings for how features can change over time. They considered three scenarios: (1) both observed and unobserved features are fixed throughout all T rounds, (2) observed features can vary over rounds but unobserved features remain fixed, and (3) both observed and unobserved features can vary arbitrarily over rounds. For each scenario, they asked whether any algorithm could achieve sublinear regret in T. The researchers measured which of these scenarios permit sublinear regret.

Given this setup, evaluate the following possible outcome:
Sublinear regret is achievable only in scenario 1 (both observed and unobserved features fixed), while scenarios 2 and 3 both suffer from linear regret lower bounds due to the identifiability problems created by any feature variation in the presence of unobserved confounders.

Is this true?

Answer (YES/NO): NO